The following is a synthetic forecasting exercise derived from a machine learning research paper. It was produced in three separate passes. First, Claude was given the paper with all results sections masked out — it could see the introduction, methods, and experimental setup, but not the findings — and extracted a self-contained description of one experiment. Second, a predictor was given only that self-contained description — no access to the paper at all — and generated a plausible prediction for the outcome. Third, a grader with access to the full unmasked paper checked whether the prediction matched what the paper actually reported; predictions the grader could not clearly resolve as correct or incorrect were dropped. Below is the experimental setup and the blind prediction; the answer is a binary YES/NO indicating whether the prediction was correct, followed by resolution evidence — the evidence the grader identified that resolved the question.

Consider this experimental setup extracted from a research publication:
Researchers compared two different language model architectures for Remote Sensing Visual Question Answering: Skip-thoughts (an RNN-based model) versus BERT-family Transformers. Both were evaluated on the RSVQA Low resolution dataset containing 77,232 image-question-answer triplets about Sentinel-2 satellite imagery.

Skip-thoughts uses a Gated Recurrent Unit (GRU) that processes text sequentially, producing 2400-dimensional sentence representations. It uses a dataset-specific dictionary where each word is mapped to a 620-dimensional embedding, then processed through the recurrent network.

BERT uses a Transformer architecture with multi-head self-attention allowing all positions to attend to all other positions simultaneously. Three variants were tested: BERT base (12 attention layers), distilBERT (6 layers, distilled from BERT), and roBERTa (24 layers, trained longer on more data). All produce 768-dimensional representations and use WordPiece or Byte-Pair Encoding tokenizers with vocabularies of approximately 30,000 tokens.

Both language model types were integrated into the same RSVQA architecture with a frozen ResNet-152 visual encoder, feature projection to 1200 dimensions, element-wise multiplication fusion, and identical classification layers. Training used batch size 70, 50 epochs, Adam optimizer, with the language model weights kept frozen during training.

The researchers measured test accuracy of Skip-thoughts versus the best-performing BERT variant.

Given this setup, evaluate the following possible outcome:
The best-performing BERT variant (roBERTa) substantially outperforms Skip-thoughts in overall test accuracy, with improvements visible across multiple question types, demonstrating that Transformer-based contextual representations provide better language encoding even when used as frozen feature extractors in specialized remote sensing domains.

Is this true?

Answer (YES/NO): NO